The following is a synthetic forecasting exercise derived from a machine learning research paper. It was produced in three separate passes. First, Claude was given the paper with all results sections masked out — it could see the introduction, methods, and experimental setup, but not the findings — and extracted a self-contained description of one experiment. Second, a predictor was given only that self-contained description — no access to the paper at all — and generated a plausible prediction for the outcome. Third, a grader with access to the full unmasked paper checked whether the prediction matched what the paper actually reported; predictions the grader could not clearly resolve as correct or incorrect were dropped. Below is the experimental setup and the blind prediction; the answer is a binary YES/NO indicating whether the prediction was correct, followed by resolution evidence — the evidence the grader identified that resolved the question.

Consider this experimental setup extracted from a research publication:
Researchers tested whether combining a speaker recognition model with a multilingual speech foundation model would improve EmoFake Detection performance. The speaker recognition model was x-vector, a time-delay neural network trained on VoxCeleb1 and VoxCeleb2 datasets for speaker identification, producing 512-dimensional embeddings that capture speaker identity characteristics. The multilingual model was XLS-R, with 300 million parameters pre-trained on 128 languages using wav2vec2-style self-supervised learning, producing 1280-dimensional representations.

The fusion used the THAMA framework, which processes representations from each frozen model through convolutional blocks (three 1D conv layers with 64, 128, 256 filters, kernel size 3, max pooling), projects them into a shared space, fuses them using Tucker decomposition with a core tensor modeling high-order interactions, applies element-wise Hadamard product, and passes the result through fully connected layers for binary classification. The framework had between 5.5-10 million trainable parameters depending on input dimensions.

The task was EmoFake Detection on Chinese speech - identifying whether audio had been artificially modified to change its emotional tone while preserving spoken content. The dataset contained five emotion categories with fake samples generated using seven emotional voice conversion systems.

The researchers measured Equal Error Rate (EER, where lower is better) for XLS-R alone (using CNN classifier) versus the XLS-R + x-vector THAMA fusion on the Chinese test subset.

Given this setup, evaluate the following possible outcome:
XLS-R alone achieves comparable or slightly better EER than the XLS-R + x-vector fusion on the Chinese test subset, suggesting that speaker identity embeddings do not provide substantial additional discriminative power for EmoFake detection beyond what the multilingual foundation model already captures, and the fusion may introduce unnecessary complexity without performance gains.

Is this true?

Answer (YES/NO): YES